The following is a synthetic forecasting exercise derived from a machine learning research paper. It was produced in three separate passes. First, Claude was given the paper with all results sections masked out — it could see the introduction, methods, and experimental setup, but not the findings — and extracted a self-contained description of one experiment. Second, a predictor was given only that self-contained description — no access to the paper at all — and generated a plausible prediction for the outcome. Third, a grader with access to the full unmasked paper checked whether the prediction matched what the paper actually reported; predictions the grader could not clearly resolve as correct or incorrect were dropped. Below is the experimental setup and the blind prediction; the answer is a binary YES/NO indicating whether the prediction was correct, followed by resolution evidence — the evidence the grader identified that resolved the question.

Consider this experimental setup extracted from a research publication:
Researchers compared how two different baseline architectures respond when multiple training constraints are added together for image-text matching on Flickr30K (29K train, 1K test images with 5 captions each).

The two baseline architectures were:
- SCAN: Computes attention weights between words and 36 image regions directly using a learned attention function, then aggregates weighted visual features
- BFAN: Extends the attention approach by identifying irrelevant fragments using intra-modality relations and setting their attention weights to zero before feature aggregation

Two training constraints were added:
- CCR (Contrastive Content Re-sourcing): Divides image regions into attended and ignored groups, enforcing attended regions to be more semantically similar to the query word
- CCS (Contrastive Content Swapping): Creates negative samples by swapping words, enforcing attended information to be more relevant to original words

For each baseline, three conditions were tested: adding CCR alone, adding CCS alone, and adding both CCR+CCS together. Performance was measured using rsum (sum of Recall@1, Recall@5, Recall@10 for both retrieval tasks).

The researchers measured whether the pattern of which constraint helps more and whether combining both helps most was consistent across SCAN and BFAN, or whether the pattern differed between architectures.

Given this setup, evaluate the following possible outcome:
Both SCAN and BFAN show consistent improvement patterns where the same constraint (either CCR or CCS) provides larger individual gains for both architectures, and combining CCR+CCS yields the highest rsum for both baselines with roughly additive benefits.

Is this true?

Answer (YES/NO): NO